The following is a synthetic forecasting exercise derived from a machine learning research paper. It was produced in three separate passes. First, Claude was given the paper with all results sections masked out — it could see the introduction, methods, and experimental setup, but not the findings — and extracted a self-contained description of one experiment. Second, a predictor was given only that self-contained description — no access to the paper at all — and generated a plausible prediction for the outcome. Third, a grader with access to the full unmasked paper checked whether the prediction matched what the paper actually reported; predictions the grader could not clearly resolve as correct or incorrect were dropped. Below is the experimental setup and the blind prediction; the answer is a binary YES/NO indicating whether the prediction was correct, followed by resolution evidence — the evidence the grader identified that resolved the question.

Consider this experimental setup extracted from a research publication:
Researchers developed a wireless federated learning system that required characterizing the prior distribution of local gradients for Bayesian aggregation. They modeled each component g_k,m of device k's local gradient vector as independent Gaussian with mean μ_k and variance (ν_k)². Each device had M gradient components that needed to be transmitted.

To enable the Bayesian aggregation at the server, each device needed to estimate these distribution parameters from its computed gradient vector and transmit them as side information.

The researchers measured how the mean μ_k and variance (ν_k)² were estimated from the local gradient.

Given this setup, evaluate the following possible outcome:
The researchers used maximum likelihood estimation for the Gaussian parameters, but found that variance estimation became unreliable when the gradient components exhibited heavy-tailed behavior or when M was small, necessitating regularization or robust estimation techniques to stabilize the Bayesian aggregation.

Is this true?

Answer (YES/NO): NO